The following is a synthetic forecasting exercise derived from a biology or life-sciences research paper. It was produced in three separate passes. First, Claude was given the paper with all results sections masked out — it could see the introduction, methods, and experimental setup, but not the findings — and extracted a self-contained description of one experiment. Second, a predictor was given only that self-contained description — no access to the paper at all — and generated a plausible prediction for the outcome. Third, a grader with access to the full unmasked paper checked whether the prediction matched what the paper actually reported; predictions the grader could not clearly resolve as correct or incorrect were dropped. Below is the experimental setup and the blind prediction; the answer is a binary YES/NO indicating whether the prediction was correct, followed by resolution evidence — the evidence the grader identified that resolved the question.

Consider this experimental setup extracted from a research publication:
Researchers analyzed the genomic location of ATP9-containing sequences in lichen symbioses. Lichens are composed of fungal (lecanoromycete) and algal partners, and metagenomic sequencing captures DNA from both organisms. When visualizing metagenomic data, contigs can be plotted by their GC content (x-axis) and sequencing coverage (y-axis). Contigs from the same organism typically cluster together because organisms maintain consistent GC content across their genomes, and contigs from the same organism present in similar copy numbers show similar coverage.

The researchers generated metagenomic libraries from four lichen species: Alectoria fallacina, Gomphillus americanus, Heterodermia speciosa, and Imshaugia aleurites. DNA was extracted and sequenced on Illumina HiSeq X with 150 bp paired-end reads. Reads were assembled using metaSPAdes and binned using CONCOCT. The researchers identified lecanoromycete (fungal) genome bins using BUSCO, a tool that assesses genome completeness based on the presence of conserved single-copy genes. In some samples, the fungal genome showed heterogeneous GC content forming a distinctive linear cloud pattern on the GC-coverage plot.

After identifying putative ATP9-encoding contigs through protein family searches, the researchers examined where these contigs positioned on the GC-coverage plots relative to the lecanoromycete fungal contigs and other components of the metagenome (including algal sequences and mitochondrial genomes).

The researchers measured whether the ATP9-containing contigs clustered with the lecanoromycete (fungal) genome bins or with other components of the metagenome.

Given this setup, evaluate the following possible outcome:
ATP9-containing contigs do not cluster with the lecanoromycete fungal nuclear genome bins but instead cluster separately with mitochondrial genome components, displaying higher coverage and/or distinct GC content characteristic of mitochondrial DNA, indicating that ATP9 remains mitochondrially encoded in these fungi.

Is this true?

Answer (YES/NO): NO